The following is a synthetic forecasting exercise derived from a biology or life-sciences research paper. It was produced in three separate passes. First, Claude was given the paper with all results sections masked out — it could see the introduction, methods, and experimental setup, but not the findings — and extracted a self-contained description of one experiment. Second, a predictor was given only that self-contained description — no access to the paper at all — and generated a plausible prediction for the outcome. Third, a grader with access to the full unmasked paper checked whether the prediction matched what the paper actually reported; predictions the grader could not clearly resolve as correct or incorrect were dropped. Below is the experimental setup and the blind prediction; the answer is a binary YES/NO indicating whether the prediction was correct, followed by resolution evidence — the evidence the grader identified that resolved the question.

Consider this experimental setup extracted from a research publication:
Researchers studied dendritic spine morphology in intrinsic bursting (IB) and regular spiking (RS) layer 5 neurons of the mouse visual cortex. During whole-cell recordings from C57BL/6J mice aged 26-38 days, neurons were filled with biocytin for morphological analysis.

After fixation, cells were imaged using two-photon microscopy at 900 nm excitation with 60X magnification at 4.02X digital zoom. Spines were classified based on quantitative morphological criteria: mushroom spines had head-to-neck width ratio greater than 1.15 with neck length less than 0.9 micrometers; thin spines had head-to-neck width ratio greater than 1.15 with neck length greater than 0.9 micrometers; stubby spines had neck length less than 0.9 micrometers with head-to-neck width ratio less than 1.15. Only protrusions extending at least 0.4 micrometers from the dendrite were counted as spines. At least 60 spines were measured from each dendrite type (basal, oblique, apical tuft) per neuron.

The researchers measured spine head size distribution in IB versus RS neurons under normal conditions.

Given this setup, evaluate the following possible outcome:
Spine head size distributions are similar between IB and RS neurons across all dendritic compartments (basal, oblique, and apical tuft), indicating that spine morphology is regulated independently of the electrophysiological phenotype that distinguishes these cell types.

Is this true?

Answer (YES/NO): NO